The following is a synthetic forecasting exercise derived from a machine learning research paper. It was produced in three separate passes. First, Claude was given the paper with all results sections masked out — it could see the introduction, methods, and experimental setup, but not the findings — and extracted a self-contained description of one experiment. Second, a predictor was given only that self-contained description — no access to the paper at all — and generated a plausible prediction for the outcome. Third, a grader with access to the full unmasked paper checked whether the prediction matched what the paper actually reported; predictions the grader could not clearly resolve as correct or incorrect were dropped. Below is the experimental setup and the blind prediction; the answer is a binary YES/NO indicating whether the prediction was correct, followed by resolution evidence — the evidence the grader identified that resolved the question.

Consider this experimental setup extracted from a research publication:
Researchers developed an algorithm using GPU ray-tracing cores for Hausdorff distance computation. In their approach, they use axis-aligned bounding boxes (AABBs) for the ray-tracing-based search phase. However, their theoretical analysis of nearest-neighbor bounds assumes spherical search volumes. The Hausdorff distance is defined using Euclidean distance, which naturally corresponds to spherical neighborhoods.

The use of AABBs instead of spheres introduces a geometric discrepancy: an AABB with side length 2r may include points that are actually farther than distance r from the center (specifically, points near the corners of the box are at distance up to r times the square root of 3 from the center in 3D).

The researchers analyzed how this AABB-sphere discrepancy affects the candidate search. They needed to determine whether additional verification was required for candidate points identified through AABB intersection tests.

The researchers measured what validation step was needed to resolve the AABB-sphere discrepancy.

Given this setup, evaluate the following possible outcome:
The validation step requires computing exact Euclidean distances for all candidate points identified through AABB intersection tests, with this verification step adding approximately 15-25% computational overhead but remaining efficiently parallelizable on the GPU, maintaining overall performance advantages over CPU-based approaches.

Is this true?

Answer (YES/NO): NO